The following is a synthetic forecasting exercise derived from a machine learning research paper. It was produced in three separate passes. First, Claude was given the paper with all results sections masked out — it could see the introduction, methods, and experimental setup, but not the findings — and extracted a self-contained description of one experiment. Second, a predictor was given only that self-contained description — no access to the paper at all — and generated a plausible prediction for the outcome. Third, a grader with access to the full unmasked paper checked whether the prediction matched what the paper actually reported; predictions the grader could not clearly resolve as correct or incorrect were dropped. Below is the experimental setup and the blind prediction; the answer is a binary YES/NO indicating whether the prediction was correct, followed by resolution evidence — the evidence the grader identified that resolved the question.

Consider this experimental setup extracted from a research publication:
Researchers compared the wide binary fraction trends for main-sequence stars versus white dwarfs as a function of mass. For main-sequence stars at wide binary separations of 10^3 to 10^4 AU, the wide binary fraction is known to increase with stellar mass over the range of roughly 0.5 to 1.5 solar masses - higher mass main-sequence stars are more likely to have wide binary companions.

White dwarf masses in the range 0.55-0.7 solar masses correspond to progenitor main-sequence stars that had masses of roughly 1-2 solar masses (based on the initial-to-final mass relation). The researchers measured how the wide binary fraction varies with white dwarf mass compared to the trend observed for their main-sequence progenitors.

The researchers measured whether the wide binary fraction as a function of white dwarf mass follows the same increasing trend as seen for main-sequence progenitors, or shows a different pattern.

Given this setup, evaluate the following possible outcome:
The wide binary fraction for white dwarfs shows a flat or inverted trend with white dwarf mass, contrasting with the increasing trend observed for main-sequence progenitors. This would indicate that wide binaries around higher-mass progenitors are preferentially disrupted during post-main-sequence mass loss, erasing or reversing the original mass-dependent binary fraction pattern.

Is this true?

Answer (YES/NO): YES